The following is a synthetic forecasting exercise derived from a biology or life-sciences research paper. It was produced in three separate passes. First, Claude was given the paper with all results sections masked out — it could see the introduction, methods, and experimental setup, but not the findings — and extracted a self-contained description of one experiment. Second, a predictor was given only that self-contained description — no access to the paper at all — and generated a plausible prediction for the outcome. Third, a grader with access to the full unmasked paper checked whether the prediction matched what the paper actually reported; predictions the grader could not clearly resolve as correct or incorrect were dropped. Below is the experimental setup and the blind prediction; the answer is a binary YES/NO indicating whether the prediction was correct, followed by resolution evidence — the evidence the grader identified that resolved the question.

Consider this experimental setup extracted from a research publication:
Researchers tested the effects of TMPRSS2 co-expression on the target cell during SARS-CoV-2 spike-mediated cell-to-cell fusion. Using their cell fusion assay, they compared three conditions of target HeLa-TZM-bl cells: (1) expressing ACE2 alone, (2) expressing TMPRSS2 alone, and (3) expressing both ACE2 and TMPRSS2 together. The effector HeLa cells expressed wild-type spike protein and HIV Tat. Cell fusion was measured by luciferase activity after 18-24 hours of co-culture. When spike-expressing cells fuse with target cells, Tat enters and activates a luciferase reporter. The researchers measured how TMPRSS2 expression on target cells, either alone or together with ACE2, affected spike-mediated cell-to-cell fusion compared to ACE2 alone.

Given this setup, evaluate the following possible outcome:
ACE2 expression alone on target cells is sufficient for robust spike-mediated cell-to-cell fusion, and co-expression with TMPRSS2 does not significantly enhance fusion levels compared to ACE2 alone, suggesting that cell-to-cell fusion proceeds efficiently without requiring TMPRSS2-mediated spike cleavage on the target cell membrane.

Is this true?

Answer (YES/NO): YES